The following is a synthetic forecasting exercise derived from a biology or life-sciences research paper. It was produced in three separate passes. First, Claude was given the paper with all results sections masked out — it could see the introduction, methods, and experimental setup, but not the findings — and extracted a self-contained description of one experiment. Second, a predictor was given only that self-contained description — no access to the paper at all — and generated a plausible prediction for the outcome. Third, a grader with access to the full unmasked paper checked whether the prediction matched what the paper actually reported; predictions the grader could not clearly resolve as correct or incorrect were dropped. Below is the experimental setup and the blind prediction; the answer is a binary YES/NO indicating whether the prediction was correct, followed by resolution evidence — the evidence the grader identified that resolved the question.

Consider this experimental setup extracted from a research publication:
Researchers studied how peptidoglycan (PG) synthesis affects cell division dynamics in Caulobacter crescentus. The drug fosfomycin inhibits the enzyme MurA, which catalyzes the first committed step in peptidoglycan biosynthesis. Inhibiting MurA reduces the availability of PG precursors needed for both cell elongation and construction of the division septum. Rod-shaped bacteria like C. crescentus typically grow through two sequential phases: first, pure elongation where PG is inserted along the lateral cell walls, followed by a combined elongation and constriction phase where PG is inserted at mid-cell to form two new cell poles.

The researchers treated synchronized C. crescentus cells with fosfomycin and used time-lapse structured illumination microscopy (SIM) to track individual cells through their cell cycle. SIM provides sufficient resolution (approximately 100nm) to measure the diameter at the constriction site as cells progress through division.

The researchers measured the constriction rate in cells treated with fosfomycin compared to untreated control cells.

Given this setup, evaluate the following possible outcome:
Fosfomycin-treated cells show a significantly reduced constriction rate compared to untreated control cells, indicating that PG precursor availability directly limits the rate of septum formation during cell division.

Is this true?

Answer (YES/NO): YES